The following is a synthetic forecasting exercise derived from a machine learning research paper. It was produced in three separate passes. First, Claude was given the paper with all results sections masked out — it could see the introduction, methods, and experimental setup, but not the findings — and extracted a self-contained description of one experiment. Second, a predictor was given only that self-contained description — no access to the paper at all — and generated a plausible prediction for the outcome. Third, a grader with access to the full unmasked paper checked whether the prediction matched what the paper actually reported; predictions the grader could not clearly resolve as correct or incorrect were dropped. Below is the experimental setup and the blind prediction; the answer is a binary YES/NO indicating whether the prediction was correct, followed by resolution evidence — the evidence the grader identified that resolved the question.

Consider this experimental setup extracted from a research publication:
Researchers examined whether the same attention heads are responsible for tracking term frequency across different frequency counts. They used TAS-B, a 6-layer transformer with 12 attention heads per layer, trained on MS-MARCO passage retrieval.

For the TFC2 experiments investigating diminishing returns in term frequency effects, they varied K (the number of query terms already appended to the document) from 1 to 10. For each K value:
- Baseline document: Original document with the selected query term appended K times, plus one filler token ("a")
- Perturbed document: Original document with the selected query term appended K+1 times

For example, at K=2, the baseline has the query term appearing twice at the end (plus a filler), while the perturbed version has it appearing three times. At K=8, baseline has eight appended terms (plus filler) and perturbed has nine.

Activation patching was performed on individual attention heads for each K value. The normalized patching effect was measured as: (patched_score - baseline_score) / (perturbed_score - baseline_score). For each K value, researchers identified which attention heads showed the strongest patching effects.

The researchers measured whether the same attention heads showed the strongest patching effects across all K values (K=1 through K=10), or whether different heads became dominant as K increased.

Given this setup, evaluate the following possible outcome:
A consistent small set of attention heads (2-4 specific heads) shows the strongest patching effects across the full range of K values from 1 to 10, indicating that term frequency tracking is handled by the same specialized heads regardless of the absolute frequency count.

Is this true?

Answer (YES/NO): YES